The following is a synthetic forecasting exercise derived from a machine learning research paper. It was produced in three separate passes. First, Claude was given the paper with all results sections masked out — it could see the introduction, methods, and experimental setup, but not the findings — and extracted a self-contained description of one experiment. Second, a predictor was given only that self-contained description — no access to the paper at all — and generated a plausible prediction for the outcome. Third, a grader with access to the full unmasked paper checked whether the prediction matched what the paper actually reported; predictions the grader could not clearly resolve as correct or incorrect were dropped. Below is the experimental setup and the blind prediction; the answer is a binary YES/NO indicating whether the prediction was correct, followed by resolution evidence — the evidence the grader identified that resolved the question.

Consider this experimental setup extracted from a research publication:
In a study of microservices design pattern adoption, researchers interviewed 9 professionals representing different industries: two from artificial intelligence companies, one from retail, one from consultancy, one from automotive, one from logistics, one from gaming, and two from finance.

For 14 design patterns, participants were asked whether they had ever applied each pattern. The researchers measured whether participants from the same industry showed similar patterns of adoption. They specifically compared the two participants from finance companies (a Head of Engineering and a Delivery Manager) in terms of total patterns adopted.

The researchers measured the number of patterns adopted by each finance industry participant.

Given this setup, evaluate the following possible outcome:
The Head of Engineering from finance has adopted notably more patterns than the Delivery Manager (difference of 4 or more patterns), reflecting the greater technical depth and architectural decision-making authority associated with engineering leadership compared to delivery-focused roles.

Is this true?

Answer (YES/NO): NO